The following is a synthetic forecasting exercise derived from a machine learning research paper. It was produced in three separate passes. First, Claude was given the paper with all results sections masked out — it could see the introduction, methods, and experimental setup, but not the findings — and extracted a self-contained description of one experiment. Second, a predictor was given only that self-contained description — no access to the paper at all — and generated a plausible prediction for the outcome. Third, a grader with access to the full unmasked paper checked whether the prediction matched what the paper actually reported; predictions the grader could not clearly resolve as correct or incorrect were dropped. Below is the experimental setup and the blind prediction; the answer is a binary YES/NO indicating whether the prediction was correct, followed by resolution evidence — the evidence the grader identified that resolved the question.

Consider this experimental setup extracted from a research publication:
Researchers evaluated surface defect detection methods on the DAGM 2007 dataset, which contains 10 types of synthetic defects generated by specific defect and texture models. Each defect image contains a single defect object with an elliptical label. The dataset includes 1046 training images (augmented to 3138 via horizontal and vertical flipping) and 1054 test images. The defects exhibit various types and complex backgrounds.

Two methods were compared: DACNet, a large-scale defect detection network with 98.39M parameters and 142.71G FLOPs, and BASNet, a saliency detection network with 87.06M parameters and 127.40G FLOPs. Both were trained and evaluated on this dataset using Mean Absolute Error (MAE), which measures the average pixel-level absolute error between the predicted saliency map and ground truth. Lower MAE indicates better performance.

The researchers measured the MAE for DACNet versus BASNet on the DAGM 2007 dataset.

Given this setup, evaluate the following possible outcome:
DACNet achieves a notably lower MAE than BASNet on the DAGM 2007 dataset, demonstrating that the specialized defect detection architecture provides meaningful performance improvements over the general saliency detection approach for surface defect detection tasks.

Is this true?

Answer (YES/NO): NO